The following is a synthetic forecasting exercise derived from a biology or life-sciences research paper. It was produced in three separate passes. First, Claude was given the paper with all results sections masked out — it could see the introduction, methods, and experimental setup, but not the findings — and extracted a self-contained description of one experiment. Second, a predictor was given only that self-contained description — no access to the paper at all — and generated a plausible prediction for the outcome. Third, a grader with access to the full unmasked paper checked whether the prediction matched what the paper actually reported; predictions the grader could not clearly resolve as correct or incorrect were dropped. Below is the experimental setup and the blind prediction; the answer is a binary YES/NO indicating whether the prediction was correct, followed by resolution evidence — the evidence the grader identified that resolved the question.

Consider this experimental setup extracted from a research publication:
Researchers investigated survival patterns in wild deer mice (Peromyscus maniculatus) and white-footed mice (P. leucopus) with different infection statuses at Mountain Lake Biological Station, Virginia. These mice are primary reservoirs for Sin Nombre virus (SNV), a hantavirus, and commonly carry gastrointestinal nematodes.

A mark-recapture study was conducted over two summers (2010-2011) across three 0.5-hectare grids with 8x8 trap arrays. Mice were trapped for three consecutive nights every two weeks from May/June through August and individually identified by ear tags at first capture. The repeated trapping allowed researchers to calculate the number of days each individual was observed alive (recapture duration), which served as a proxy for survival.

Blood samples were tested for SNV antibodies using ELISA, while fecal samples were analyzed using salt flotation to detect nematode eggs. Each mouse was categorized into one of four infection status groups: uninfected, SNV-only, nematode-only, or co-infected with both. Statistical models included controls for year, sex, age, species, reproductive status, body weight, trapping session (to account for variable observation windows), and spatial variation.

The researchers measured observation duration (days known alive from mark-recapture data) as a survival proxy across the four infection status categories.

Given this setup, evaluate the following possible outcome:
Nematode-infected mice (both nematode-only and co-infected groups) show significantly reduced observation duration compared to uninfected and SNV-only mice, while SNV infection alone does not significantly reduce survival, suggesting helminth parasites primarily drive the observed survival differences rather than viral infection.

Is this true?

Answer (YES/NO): NO